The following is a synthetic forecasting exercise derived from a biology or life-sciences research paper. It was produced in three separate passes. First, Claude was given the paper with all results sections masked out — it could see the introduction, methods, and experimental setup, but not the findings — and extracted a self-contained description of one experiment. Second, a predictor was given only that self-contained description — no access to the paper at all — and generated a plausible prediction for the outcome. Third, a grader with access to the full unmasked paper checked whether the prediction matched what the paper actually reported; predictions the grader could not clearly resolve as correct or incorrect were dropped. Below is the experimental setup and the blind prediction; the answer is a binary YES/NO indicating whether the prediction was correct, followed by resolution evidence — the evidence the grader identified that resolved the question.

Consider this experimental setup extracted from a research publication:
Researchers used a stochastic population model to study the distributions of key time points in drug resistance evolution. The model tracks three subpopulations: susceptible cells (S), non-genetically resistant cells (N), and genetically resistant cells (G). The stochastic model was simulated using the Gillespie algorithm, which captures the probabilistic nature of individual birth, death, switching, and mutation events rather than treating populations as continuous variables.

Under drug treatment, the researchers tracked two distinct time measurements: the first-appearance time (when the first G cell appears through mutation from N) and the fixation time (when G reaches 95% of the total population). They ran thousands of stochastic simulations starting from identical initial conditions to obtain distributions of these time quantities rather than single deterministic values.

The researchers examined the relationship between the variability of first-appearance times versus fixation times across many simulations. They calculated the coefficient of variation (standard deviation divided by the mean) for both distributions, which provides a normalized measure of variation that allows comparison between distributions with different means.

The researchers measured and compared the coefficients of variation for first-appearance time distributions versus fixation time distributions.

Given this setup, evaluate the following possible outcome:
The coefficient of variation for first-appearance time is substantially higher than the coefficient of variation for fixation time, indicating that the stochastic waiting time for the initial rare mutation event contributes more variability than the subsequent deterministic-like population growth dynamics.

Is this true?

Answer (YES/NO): NO